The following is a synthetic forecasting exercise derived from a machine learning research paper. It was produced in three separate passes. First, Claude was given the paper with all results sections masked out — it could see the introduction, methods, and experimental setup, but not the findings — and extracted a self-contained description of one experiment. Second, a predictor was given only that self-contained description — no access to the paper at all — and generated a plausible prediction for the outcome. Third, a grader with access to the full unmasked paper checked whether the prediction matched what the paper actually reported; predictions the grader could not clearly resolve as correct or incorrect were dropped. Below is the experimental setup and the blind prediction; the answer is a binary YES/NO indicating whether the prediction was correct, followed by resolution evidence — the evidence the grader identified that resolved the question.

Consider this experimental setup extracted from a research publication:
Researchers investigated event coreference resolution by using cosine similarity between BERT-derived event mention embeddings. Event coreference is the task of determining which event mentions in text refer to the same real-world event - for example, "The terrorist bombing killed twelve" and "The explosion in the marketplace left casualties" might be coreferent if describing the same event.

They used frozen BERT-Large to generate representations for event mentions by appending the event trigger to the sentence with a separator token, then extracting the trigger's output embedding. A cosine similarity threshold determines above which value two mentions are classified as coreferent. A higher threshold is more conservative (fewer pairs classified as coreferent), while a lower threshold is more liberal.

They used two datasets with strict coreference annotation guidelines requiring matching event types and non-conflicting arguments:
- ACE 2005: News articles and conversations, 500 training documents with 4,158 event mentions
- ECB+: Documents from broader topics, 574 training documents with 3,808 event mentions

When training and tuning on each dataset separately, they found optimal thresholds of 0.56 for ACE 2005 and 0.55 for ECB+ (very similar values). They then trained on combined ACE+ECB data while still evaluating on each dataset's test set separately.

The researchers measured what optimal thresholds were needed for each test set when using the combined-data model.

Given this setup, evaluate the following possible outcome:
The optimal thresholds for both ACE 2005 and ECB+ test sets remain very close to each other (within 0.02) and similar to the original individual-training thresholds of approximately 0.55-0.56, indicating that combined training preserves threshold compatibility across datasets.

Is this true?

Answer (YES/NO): NO